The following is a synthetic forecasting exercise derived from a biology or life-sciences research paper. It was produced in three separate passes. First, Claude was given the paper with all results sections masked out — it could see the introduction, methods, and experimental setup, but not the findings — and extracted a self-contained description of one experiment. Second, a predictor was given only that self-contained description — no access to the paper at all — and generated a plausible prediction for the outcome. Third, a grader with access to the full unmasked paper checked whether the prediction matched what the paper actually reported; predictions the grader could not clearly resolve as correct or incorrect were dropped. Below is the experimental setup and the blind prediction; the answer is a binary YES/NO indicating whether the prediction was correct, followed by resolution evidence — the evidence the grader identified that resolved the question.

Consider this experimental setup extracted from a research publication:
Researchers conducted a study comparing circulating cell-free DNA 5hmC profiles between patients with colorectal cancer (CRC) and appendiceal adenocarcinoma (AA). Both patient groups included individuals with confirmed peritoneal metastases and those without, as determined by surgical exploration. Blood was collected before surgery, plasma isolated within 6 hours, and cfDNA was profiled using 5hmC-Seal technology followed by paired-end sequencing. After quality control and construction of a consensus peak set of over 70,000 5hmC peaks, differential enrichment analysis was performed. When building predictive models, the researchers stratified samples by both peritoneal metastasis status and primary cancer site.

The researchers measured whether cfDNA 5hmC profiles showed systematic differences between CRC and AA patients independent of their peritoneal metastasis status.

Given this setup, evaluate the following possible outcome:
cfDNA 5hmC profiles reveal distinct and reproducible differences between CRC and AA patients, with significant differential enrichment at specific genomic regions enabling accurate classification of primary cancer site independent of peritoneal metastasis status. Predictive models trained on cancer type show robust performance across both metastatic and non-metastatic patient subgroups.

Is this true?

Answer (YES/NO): NO